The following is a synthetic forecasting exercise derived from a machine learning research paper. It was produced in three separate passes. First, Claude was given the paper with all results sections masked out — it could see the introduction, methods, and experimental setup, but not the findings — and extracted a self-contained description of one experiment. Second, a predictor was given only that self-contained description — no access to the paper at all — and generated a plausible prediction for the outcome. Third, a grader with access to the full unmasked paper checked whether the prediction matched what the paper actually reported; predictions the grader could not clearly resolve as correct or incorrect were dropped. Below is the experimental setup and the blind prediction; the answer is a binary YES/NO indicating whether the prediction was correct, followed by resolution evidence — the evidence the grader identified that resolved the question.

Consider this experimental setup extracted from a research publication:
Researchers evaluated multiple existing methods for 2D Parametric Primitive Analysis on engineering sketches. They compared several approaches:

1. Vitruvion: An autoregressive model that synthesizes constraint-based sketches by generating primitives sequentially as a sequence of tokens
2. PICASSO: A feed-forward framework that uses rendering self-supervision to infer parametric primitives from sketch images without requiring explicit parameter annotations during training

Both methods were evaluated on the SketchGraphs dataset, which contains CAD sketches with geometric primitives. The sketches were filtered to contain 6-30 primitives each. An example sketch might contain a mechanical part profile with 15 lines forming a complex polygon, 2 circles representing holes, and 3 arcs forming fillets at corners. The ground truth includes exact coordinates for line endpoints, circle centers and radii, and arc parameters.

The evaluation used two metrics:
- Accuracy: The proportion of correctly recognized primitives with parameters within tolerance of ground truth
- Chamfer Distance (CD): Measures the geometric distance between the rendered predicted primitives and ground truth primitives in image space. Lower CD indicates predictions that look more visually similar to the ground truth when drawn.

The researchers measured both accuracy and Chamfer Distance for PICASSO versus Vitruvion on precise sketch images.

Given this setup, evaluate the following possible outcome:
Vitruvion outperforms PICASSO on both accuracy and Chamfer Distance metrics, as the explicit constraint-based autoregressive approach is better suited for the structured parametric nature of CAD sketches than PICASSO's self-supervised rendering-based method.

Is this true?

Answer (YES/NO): NO